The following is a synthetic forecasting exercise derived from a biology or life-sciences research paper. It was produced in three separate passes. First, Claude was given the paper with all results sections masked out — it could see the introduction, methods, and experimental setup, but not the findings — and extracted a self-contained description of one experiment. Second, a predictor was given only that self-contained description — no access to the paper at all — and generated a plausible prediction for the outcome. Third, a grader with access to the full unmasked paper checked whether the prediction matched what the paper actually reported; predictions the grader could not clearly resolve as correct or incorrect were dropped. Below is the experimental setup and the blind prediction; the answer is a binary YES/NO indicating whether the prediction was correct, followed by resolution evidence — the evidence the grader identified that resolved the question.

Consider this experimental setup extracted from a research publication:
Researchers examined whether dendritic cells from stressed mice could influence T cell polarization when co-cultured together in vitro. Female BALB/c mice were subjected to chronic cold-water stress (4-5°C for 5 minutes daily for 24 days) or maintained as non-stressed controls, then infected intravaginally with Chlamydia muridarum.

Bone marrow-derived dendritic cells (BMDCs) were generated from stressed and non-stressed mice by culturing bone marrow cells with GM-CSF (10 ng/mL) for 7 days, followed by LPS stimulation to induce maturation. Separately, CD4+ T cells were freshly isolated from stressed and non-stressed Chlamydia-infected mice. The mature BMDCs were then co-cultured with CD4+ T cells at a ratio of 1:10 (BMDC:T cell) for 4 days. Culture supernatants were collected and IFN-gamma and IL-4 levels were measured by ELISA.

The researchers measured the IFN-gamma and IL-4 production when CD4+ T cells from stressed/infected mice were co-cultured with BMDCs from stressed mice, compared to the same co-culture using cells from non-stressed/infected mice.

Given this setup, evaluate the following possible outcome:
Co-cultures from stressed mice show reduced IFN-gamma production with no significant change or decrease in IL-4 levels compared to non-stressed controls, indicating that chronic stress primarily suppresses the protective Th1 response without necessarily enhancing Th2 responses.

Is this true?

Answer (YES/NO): NO